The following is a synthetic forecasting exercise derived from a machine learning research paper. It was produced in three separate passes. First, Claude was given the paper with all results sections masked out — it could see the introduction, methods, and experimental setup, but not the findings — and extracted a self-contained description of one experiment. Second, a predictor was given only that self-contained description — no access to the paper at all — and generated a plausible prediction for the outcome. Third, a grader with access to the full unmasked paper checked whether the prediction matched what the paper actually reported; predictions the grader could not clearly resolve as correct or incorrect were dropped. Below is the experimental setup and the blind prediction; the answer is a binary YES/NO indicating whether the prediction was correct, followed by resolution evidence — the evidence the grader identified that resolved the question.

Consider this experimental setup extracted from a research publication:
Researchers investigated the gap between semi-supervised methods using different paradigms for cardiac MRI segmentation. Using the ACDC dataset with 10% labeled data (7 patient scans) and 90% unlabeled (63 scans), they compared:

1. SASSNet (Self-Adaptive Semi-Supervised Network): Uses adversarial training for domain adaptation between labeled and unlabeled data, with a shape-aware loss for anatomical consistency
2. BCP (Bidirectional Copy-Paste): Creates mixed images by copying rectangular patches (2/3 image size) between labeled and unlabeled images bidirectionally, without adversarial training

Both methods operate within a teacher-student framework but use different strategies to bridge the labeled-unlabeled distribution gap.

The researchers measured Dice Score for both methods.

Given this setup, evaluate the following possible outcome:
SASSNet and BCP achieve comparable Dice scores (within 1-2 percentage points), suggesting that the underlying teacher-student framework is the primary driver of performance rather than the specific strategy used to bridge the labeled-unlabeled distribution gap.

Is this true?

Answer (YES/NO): NO